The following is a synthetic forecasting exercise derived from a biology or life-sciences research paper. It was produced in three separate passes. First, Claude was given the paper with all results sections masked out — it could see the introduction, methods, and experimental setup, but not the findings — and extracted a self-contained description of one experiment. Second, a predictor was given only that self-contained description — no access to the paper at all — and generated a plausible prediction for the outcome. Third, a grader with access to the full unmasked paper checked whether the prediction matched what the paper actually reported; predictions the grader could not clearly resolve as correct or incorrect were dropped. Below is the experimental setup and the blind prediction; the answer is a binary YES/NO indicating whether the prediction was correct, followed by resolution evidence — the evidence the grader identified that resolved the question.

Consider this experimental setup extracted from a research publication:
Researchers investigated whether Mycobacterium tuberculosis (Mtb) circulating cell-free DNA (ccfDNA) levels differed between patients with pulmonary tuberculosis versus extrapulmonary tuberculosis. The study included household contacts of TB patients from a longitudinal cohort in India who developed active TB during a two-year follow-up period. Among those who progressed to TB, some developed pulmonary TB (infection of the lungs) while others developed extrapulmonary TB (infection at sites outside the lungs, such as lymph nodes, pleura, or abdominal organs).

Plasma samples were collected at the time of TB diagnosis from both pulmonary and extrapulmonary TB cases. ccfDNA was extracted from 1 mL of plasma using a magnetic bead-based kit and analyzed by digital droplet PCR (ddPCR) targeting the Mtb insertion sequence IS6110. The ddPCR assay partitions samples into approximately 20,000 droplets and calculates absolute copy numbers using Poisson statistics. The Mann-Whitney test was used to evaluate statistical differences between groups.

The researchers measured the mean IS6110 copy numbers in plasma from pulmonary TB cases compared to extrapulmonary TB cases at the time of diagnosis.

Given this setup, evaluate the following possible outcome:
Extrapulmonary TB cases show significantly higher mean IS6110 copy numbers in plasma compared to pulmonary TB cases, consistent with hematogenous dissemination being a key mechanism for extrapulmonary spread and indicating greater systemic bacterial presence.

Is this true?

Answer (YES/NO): YES